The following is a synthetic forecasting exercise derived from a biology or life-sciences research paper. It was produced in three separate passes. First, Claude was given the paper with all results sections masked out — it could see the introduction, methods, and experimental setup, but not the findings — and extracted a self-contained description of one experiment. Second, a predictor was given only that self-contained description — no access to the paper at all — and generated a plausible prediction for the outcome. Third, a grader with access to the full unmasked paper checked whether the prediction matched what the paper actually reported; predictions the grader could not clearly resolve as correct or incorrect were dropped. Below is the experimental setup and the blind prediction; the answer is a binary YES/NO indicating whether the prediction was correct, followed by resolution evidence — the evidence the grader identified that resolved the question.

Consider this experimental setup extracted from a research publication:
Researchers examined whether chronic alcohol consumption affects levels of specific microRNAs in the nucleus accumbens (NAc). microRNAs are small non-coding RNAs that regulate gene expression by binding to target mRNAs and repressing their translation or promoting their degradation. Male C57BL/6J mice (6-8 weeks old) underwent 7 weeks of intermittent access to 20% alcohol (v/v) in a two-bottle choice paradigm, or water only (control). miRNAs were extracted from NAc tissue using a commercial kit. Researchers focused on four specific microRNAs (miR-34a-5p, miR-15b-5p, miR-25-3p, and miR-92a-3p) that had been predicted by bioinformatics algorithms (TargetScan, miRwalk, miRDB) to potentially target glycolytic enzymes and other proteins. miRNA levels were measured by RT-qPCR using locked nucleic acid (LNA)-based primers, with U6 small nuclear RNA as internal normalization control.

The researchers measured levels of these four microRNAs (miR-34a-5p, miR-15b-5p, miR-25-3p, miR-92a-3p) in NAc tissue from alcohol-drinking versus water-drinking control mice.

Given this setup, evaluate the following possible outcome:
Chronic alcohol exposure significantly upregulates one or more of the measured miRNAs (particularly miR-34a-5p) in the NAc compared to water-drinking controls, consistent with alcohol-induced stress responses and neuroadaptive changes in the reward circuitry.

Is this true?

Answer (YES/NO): YES